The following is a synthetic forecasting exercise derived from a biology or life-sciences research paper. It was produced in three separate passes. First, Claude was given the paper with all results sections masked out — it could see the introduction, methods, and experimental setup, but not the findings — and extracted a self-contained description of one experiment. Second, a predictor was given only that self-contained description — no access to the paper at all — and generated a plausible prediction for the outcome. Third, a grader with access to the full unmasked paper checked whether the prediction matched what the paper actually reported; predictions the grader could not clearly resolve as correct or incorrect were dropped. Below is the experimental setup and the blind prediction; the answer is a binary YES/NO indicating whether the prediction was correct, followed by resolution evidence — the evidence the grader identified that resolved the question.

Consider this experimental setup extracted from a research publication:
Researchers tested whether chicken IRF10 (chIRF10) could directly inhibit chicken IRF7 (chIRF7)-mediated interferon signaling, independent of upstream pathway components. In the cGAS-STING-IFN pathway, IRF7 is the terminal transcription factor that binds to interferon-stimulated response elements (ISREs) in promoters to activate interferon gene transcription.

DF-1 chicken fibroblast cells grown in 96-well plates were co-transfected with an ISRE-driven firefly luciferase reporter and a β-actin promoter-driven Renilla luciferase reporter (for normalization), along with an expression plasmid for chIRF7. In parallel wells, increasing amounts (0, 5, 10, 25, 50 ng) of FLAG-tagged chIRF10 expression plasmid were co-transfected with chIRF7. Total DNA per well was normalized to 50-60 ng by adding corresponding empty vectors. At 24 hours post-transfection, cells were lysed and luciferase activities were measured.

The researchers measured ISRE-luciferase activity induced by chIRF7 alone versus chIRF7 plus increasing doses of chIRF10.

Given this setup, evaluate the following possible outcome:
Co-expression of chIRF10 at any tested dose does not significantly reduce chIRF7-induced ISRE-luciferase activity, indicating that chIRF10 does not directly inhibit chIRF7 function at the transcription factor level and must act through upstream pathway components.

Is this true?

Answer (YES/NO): NO